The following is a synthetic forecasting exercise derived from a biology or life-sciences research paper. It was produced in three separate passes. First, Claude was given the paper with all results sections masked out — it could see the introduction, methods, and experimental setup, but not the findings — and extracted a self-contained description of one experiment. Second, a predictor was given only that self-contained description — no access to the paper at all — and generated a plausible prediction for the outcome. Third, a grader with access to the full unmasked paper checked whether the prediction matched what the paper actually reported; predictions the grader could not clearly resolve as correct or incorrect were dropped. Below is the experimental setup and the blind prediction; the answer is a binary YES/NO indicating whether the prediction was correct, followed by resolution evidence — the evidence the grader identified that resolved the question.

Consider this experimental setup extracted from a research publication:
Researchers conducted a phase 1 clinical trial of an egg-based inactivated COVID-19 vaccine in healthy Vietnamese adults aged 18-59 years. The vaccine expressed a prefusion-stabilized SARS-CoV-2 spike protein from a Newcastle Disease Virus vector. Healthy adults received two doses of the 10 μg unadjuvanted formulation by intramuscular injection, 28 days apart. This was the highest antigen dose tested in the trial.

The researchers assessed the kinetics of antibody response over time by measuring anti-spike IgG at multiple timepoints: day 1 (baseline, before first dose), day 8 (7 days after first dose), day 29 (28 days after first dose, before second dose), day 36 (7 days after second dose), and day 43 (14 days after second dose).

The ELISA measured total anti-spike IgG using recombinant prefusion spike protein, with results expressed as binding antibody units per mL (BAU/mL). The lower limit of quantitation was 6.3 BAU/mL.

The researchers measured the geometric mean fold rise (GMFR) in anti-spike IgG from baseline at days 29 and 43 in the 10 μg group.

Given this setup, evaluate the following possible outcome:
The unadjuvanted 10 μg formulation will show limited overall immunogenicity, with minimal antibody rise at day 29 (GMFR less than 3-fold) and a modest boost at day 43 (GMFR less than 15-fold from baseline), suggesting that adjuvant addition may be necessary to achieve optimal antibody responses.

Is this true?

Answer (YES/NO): NO